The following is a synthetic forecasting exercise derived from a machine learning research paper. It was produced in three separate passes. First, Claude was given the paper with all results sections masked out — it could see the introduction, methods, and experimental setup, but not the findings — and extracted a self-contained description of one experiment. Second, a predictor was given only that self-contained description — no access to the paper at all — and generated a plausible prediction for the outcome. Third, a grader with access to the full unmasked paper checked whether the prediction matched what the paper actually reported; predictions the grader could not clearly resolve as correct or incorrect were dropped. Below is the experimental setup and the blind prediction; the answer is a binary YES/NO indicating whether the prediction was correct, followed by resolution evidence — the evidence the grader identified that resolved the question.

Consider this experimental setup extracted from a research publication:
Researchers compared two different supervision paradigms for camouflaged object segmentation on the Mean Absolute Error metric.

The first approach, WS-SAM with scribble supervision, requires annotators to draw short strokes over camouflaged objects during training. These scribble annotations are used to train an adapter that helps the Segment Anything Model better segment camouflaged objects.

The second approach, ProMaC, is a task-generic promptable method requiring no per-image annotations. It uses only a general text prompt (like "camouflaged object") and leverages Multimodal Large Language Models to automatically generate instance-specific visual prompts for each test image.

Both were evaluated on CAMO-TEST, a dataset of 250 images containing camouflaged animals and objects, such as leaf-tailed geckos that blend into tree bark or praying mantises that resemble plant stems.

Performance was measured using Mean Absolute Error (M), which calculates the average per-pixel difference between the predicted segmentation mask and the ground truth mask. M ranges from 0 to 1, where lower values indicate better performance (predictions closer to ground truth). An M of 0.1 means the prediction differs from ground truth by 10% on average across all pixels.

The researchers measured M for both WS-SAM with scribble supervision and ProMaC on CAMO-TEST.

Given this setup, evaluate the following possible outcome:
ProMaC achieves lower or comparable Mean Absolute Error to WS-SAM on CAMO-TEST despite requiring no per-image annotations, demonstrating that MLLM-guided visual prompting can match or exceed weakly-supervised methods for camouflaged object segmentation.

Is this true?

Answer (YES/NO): NO